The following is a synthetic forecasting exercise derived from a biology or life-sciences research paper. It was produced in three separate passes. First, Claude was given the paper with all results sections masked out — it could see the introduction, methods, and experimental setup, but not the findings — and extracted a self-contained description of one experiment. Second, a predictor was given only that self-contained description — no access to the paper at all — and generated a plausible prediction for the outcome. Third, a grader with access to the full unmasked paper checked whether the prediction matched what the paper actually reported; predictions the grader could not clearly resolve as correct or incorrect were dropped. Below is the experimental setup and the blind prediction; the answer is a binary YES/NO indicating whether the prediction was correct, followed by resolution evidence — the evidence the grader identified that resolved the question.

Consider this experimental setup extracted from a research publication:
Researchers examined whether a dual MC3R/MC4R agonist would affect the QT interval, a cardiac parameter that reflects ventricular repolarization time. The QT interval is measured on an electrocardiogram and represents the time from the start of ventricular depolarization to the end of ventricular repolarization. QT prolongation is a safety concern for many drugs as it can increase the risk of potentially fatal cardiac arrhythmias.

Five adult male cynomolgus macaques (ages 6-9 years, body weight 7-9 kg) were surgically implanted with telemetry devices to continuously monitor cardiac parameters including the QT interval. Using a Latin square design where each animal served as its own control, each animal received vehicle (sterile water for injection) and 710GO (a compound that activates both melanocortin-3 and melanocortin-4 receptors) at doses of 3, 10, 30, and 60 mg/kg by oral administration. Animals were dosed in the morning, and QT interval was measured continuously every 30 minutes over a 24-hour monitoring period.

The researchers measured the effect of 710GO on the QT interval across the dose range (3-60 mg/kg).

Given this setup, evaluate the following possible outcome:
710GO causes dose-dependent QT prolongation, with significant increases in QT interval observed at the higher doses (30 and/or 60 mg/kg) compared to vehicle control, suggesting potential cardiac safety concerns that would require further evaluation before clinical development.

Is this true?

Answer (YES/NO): NO